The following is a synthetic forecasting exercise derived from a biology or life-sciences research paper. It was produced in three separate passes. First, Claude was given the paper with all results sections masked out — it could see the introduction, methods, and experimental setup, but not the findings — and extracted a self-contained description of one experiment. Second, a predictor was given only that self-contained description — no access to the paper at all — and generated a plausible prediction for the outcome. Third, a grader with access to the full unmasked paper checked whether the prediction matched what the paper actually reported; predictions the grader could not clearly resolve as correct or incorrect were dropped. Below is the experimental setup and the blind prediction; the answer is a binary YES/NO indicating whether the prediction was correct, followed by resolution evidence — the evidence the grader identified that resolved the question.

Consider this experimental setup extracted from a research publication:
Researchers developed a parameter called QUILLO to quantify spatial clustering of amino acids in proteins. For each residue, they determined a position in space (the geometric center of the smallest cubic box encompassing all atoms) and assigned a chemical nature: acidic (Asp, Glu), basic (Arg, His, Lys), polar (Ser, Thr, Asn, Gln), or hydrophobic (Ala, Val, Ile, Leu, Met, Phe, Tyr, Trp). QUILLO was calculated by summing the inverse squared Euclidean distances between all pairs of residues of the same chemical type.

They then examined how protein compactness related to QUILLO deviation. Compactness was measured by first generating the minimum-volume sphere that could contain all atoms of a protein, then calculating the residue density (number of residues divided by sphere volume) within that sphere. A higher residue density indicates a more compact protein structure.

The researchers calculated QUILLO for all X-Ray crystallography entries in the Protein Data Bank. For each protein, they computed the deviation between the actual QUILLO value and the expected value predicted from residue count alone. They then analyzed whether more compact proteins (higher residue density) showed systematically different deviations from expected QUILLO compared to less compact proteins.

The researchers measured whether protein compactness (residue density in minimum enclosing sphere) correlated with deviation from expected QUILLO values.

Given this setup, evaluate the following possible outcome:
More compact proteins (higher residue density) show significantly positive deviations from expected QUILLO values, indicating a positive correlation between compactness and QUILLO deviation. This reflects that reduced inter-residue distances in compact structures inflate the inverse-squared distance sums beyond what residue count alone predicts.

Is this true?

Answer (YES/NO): NO